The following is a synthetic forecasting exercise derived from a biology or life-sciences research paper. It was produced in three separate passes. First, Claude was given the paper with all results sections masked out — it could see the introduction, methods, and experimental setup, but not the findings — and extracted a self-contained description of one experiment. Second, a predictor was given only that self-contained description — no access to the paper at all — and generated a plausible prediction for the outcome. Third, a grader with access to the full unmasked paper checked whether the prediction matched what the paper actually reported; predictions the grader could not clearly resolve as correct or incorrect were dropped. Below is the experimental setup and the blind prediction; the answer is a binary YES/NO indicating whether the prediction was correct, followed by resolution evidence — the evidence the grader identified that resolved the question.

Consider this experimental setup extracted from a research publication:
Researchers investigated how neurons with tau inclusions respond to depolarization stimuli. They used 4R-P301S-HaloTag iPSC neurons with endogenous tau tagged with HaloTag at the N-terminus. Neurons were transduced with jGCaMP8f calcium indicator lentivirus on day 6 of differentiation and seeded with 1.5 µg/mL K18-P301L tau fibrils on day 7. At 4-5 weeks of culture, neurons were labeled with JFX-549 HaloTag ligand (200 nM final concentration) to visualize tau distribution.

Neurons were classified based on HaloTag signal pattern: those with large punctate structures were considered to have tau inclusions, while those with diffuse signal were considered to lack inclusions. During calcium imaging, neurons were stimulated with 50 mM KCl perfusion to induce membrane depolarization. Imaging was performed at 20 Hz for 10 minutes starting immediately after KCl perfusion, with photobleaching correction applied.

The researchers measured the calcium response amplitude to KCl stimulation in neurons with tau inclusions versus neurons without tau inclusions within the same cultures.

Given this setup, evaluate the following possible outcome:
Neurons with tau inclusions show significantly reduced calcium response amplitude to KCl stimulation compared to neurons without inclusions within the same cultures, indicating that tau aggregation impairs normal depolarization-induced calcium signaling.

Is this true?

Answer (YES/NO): YES